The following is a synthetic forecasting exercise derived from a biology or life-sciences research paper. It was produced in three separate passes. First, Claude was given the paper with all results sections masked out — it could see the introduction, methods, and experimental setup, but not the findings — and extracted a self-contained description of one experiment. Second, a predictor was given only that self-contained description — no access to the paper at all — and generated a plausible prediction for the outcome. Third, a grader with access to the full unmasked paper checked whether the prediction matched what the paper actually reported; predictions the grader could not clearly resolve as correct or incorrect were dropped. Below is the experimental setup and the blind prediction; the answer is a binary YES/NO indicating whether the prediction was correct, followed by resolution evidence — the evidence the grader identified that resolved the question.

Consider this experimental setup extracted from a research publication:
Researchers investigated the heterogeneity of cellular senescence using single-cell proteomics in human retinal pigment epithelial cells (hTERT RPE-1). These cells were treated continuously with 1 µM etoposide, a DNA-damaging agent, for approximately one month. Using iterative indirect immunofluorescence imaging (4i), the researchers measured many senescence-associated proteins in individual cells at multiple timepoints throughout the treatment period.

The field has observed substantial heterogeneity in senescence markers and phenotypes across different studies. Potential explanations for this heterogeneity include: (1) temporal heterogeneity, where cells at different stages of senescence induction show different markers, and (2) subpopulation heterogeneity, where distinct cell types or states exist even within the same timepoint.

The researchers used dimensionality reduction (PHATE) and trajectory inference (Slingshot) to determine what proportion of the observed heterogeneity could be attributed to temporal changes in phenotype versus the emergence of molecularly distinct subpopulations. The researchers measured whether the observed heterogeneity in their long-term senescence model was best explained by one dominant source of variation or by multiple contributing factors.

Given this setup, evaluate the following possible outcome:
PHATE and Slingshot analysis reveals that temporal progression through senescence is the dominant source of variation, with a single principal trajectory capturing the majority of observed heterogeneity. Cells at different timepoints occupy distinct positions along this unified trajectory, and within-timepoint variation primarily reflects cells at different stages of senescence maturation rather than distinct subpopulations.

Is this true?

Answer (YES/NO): NO